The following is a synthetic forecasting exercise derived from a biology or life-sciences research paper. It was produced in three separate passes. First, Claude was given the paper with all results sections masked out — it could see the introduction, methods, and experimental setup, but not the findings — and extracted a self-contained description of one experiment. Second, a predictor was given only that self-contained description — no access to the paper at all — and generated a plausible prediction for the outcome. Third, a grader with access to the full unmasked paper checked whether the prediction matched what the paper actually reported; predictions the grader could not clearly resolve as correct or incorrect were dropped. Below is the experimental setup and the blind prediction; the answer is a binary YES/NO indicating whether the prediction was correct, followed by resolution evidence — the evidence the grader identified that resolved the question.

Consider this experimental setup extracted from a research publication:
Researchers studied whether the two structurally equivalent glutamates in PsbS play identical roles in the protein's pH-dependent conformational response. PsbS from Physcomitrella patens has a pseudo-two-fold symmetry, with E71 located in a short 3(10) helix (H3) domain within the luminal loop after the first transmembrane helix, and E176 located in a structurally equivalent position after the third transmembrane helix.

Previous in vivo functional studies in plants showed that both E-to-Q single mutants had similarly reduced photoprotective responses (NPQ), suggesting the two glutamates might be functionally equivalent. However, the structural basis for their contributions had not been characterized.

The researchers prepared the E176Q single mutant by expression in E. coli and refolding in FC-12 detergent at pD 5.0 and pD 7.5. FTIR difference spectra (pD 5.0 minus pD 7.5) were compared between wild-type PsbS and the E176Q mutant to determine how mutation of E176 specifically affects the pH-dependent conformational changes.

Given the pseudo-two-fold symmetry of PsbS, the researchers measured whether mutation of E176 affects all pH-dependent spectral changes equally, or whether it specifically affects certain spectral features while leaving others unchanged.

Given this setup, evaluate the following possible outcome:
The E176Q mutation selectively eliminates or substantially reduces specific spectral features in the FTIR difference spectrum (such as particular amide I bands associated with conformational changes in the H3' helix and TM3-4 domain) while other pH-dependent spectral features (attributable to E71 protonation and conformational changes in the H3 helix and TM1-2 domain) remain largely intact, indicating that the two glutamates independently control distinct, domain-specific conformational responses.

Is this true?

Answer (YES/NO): NO